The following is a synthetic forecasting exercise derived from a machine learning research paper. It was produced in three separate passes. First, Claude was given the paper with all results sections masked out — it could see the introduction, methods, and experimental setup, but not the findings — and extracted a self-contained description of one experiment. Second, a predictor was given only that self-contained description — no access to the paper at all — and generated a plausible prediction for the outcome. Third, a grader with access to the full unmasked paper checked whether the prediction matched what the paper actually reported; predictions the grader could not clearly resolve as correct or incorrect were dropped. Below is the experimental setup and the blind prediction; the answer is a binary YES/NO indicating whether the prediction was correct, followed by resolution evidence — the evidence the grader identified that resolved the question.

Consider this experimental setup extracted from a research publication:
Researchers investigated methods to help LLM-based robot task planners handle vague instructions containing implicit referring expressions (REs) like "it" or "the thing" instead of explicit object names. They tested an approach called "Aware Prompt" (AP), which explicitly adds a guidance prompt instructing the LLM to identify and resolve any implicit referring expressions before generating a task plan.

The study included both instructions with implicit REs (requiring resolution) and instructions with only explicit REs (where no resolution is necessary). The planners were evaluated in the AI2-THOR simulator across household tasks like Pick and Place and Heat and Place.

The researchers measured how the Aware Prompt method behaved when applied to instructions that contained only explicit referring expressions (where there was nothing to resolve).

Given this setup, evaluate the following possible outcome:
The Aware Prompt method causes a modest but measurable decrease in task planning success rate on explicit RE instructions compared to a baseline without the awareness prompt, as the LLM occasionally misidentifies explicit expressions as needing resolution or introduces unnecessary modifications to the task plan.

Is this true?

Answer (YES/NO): YES